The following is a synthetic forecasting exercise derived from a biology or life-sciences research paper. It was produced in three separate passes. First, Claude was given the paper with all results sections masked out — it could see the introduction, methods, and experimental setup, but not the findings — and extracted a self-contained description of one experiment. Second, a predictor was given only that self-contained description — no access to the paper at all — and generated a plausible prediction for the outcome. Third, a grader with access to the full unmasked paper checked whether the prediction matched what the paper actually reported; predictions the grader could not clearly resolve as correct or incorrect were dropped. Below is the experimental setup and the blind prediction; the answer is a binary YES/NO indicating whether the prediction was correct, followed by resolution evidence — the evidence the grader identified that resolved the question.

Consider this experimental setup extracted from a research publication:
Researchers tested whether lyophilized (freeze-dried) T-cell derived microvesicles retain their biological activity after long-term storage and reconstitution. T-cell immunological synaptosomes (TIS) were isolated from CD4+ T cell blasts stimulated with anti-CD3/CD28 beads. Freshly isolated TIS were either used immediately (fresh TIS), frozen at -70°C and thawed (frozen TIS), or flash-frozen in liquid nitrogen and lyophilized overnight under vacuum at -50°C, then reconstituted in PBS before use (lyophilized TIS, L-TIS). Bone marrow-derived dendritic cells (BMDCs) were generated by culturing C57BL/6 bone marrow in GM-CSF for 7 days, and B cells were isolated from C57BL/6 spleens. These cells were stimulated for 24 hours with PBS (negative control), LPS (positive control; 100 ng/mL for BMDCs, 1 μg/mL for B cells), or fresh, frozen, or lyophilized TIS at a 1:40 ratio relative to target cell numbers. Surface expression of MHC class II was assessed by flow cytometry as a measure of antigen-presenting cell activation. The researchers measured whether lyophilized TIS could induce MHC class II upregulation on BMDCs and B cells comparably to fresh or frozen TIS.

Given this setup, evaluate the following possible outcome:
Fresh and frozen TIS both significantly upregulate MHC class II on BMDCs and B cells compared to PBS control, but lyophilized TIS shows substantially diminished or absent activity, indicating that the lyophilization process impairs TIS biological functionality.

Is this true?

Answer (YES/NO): NO